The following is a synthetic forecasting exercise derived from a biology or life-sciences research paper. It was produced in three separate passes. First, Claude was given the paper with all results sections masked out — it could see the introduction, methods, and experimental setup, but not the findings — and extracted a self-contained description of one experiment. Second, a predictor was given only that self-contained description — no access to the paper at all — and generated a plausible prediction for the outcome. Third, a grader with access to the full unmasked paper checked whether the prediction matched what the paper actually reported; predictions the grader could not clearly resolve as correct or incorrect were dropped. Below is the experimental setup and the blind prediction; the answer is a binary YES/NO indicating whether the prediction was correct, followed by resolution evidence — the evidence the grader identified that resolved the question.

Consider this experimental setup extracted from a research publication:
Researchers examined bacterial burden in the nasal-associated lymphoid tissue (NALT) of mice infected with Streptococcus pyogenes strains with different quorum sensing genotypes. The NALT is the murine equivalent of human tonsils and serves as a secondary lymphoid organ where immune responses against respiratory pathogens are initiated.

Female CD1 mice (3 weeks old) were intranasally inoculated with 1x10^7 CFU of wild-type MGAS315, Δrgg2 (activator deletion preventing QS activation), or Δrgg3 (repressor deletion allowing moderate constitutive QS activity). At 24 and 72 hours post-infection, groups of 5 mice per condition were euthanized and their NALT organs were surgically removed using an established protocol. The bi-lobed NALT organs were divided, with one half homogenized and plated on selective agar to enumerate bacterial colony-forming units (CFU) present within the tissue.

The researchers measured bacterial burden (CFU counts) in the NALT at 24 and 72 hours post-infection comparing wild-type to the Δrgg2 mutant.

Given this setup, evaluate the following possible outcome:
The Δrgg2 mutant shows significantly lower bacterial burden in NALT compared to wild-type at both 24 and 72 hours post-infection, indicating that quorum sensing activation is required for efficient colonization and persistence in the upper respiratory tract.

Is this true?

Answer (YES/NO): NO